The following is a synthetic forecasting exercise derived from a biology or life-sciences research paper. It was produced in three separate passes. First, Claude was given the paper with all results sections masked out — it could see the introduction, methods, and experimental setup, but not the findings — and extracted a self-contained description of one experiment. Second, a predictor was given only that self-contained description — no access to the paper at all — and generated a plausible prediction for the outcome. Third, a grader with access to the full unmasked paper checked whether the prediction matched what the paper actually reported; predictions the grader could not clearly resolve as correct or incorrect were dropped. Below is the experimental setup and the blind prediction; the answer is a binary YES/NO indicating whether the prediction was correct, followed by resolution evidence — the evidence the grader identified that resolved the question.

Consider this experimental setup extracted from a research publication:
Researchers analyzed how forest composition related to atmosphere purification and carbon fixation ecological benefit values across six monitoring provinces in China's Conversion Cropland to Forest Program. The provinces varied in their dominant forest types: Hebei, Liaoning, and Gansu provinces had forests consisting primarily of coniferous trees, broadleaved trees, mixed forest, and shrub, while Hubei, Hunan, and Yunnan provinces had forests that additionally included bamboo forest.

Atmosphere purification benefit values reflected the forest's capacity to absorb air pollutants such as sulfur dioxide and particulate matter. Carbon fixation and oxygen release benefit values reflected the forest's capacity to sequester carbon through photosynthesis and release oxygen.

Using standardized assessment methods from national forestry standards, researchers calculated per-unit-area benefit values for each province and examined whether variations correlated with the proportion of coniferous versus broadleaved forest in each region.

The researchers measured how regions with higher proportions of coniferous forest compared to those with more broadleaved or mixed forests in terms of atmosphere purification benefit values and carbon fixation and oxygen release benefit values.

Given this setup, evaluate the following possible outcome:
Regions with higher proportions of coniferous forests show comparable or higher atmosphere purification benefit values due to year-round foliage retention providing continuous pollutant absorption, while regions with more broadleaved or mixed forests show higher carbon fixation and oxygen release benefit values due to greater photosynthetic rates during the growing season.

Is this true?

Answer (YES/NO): YES